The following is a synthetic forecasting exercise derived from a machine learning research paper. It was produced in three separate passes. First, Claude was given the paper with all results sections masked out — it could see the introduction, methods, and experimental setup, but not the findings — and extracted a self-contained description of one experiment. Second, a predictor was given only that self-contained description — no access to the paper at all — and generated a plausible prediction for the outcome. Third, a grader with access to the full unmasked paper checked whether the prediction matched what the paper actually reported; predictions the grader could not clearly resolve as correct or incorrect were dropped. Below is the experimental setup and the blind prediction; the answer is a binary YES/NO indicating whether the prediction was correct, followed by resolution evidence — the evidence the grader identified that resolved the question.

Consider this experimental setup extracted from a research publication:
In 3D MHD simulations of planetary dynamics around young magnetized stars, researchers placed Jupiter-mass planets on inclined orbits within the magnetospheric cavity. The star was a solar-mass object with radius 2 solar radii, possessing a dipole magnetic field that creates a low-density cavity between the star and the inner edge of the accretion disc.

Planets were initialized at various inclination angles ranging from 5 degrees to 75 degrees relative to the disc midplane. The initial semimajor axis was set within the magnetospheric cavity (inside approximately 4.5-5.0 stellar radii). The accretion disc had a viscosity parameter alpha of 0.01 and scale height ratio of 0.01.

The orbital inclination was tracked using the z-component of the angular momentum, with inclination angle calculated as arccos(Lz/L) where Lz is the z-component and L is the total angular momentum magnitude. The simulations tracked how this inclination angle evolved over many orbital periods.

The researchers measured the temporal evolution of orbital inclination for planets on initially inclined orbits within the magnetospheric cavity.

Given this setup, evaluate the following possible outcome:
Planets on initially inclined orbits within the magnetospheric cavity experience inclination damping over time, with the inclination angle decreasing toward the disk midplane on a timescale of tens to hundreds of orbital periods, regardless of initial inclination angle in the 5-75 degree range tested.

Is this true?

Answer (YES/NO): NO